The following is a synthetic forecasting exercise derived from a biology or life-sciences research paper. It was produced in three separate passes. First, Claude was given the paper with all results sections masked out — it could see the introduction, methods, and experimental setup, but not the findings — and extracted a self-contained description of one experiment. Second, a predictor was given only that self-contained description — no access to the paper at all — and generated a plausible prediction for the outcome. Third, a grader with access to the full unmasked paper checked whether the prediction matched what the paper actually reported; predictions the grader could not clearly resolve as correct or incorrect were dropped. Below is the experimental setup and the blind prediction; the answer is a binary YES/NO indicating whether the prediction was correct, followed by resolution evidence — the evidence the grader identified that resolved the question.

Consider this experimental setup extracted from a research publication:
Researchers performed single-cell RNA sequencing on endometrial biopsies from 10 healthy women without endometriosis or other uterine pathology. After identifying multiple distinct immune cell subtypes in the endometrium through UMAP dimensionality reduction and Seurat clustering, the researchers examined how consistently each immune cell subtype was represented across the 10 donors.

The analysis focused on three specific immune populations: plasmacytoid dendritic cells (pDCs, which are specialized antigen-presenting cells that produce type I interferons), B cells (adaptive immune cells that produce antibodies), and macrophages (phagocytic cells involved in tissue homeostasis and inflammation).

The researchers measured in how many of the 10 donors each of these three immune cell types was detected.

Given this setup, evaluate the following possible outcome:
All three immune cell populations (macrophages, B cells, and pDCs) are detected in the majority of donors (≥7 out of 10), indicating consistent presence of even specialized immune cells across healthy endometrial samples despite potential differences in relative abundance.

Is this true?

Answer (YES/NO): NO